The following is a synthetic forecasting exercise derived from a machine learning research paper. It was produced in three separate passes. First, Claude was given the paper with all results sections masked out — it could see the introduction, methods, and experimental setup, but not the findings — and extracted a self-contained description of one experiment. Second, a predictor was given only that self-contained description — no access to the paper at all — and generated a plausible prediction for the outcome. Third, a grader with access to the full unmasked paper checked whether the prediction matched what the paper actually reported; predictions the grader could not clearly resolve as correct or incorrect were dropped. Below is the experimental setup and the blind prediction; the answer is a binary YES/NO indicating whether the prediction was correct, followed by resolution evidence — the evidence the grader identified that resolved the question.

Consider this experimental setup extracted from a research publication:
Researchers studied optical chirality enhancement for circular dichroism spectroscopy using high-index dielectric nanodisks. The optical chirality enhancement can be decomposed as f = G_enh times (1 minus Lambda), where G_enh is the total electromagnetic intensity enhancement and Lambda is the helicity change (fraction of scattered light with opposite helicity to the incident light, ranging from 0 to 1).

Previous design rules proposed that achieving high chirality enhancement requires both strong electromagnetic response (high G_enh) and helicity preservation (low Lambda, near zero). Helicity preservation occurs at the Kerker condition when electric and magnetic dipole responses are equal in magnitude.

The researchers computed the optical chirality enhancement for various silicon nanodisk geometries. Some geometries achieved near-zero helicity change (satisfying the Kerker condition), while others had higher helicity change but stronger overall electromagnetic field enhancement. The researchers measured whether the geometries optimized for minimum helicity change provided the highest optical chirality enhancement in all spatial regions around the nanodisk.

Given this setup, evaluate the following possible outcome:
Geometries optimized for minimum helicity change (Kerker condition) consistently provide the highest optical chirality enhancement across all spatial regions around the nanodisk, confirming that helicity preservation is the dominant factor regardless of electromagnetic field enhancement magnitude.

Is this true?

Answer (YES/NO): NO